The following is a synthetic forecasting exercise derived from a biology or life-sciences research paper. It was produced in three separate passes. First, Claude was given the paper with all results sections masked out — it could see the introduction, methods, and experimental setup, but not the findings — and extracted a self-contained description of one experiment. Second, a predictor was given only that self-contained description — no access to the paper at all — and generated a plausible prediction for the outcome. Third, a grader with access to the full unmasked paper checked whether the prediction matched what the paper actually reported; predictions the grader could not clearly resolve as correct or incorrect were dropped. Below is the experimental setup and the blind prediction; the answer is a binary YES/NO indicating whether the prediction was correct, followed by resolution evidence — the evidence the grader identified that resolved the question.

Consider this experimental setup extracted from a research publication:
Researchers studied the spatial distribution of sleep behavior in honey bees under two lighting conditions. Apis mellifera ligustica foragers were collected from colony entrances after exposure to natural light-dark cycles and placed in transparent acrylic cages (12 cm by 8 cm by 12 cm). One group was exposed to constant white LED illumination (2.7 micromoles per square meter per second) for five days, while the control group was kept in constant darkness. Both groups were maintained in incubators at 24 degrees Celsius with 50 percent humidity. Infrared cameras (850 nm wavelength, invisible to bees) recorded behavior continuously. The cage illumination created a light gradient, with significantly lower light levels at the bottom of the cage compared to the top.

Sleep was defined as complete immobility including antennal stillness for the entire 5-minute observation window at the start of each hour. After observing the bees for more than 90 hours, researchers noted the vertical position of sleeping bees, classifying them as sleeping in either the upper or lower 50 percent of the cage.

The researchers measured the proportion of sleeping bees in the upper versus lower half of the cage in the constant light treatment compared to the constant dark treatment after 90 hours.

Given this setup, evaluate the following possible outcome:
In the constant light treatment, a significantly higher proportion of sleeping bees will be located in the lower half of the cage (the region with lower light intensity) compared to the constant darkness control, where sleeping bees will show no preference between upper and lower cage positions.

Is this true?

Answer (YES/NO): YES